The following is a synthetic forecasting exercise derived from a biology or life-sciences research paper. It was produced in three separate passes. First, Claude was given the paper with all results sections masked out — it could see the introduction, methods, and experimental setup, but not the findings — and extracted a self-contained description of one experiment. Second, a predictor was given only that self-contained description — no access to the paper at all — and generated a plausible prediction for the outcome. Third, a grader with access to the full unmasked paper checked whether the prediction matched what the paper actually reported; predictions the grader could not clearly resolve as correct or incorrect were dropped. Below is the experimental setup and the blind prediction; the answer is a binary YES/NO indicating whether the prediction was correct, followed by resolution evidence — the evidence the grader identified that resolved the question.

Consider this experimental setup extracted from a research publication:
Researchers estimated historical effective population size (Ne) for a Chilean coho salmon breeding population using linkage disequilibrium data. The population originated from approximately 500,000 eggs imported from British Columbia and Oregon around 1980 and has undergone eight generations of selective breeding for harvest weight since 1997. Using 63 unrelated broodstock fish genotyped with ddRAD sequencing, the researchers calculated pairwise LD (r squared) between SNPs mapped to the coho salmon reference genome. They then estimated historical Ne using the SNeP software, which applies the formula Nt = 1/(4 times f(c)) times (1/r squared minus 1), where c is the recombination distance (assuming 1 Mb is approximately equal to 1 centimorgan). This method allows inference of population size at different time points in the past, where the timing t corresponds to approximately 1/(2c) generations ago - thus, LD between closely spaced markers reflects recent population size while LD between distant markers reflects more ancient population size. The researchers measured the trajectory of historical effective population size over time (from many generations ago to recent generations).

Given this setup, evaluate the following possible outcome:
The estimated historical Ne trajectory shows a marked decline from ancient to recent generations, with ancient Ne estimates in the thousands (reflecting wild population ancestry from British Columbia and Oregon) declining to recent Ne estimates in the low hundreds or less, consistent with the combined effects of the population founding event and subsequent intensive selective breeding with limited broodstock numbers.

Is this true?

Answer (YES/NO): YES